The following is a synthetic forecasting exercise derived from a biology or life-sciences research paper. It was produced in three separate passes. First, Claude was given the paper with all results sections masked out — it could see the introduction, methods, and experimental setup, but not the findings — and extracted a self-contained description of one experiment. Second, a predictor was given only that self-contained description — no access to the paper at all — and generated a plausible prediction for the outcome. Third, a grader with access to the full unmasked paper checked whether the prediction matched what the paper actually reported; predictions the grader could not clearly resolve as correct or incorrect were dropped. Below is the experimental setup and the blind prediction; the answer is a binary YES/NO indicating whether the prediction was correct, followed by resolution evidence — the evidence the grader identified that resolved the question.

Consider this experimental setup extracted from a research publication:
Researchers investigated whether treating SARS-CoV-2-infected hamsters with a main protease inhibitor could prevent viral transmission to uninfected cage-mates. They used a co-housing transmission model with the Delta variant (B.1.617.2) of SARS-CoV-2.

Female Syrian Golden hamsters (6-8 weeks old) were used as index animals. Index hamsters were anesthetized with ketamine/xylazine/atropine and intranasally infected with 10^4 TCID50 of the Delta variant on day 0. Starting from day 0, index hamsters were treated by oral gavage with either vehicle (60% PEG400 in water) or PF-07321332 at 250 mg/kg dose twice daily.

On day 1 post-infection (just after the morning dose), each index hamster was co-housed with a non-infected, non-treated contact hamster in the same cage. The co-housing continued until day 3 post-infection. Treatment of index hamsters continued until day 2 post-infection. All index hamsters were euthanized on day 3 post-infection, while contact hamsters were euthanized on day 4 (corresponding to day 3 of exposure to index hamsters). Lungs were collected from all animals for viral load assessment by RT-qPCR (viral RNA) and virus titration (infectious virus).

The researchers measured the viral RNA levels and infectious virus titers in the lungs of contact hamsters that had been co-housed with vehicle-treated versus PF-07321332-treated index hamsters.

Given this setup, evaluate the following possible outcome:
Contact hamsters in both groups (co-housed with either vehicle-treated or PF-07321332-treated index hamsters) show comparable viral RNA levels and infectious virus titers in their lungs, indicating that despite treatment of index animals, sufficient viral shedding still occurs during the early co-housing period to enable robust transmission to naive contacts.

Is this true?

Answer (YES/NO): NO